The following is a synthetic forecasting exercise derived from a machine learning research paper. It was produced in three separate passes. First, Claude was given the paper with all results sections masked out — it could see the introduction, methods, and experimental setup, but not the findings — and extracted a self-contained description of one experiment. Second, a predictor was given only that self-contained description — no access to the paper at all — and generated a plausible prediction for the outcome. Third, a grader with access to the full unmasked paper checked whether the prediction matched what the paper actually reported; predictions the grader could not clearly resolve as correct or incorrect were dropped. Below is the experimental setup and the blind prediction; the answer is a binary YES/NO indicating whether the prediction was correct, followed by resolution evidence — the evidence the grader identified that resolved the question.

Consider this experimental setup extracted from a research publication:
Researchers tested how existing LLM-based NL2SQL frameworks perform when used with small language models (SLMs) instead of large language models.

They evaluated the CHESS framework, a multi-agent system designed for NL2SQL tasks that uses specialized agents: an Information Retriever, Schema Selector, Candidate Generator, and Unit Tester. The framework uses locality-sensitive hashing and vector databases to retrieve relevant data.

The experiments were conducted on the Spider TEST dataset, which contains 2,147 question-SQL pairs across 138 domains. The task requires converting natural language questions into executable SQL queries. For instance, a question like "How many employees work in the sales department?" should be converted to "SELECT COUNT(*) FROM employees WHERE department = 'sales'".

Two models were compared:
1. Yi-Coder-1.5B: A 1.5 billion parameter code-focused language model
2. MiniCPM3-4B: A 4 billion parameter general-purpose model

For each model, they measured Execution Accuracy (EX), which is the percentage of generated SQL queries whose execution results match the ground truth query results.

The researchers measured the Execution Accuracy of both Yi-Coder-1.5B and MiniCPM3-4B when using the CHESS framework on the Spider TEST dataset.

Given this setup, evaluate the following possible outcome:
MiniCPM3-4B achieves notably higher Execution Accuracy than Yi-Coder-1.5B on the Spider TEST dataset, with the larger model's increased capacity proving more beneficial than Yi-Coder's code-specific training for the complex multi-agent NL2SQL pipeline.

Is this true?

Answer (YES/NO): YES